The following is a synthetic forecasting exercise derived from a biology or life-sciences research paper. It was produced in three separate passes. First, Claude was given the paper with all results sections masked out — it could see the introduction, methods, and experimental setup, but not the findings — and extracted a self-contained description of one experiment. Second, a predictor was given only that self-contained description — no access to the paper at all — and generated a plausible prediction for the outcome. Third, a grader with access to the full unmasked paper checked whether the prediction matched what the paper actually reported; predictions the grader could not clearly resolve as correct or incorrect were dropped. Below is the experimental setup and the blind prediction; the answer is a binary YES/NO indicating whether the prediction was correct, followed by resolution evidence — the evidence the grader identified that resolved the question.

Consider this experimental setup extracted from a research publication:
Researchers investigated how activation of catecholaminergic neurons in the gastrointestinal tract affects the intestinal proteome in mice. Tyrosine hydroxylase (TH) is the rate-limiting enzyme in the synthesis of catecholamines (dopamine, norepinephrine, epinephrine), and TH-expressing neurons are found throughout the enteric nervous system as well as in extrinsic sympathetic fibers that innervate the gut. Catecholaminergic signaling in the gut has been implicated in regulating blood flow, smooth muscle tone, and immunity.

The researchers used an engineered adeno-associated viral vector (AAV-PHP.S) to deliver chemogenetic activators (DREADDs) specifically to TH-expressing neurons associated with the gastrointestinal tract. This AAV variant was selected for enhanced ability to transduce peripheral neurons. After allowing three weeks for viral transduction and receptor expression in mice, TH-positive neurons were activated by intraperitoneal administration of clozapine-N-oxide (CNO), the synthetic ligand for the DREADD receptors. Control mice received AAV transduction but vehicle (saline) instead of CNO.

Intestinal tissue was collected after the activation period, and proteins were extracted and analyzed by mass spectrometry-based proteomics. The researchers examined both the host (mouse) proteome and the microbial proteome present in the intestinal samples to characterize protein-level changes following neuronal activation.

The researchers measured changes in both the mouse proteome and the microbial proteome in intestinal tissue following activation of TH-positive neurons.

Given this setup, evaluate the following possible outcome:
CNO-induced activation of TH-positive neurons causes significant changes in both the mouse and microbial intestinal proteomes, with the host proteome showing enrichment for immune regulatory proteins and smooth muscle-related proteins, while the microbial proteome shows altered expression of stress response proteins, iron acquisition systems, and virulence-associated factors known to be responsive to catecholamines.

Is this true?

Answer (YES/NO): NO